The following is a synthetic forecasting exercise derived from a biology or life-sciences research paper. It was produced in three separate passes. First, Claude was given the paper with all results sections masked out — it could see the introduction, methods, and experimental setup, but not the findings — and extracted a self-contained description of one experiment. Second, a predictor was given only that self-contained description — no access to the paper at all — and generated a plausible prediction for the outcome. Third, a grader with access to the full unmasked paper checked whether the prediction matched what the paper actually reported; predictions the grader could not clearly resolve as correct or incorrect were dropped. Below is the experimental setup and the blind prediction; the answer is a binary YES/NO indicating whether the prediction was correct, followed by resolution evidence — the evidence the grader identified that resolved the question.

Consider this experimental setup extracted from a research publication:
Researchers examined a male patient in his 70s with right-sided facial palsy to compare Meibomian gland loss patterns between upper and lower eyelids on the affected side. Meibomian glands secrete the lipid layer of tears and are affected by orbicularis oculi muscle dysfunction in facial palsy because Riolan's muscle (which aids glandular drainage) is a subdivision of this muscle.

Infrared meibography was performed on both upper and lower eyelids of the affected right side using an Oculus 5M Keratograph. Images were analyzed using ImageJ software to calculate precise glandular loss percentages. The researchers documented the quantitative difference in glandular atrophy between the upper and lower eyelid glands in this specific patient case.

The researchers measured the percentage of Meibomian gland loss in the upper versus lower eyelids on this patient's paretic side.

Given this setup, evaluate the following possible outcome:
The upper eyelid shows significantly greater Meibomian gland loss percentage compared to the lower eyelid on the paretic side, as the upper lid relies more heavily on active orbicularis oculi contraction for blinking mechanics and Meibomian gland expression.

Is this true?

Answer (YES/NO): NO